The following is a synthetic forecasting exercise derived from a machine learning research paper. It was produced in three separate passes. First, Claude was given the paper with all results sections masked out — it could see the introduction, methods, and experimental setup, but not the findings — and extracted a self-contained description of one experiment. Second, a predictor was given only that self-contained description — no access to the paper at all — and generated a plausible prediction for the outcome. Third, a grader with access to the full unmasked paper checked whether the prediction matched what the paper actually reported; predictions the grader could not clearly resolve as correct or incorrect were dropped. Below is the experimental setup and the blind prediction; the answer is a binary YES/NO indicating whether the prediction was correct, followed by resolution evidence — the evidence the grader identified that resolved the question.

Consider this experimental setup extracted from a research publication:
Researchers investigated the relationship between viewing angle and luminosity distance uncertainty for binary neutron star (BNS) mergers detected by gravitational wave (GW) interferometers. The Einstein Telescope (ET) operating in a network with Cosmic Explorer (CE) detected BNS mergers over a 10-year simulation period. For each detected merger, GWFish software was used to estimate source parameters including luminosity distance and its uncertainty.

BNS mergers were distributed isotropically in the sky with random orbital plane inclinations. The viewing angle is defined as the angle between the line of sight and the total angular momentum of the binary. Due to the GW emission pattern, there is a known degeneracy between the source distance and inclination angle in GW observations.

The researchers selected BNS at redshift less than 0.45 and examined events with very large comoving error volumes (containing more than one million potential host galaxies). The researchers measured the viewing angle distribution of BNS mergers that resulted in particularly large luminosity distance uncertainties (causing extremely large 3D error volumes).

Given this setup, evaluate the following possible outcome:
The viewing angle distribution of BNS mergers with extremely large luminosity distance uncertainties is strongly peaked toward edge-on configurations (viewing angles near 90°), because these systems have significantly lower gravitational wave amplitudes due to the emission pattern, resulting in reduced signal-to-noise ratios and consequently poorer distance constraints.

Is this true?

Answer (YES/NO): NO